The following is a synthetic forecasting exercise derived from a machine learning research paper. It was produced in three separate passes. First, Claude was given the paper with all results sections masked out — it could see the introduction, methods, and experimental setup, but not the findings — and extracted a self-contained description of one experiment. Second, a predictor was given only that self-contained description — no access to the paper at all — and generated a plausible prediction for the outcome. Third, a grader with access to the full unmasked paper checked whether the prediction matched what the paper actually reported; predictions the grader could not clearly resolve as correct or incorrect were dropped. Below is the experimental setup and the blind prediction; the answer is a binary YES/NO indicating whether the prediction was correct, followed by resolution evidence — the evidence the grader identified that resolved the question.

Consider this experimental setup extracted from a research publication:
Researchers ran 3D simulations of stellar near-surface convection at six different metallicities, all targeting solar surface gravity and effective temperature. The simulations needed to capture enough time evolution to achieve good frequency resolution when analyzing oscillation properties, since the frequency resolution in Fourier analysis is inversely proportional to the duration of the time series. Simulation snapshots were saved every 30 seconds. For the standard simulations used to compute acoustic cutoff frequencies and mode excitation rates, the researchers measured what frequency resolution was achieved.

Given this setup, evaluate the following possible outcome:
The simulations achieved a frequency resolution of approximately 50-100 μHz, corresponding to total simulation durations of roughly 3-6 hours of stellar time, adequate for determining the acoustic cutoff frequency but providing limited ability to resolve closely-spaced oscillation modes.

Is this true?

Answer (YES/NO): NO